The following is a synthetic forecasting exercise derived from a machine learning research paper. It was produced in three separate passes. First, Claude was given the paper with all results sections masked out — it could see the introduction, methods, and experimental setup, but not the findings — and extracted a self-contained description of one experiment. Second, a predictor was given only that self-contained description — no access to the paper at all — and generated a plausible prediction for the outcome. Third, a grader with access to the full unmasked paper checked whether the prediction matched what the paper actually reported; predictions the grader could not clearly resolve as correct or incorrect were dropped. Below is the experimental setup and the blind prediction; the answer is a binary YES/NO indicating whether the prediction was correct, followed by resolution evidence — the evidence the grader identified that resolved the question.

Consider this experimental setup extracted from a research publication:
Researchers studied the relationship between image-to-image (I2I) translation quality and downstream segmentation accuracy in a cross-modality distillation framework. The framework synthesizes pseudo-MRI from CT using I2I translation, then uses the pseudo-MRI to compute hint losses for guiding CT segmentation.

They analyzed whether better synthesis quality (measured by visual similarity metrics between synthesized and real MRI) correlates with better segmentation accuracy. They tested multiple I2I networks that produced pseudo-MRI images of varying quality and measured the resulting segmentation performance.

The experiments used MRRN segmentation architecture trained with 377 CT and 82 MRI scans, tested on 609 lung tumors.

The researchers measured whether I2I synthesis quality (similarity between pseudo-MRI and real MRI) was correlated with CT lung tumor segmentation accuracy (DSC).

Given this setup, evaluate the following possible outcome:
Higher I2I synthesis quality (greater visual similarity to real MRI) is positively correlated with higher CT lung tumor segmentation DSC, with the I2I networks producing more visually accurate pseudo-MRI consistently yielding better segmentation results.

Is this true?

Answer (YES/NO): NO